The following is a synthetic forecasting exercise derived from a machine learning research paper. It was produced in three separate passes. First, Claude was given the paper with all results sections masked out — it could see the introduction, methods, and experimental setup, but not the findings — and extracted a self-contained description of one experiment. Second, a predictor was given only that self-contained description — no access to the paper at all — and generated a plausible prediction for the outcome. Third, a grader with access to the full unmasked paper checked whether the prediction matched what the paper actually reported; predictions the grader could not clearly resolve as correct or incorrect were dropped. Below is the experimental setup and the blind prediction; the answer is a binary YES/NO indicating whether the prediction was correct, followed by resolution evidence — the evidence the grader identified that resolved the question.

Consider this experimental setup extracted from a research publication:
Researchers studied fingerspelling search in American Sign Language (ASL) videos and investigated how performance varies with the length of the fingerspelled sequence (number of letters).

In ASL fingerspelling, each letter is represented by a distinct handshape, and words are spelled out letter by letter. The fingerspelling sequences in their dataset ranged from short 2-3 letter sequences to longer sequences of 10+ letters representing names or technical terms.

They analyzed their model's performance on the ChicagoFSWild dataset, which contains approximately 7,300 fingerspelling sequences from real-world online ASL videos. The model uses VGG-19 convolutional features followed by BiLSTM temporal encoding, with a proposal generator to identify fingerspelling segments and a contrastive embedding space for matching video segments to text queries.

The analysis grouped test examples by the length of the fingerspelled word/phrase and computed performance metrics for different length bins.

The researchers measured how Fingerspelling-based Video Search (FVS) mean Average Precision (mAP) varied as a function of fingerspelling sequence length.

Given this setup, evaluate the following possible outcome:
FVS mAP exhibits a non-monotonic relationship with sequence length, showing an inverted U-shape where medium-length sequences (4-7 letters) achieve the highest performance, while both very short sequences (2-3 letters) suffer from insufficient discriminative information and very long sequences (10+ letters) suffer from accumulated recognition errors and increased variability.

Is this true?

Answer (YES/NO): NO